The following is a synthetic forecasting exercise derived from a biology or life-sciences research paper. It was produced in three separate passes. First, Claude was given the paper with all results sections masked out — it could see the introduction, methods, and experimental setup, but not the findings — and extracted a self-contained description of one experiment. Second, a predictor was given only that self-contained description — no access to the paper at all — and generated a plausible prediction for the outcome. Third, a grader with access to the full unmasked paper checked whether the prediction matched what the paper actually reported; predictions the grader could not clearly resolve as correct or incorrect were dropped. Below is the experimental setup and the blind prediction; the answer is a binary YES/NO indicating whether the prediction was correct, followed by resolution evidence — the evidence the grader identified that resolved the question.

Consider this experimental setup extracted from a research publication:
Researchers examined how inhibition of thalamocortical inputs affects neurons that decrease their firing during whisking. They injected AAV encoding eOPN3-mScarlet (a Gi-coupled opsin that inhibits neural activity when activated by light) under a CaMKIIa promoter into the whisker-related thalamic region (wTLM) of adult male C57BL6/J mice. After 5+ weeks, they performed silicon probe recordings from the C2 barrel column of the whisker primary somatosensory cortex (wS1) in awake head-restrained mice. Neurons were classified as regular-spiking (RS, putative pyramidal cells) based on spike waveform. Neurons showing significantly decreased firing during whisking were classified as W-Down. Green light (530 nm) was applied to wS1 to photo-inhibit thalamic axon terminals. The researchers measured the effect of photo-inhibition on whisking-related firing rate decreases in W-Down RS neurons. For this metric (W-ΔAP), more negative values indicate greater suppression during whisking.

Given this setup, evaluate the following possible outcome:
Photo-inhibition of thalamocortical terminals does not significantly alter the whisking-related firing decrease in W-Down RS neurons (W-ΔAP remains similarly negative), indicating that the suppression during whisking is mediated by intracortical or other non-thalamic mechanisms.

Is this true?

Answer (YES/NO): NO